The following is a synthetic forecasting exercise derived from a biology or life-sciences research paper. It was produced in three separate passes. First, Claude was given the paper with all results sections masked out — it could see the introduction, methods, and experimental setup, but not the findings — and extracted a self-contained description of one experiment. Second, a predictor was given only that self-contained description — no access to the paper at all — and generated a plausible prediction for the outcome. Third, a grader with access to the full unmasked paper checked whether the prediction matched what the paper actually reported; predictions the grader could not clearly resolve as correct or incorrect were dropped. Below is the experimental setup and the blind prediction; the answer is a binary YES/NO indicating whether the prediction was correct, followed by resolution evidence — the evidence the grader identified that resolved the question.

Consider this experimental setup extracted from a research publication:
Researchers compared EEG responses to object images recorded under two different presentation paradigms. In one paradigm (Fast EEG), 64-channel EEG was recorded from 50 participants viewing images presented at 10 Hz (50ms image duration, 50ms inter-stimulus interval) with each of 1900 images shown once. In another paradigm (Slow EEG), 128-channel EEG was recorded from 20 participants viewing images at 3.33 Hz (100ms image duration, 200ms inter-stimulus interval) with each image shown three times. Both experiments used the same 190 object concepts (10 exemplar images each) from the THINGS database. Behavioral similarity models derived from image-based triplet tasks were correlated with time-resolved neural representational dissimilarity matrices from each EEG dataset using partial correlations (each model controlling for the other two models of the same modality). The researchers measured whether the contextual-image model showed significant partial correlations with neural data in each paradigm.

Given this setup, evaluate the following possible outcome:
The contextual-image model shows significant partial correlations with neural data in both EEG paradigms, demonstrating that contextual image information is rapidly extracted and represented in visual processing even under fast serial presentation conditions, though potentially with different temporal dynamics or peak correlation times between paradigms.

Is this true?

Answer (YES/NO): NO